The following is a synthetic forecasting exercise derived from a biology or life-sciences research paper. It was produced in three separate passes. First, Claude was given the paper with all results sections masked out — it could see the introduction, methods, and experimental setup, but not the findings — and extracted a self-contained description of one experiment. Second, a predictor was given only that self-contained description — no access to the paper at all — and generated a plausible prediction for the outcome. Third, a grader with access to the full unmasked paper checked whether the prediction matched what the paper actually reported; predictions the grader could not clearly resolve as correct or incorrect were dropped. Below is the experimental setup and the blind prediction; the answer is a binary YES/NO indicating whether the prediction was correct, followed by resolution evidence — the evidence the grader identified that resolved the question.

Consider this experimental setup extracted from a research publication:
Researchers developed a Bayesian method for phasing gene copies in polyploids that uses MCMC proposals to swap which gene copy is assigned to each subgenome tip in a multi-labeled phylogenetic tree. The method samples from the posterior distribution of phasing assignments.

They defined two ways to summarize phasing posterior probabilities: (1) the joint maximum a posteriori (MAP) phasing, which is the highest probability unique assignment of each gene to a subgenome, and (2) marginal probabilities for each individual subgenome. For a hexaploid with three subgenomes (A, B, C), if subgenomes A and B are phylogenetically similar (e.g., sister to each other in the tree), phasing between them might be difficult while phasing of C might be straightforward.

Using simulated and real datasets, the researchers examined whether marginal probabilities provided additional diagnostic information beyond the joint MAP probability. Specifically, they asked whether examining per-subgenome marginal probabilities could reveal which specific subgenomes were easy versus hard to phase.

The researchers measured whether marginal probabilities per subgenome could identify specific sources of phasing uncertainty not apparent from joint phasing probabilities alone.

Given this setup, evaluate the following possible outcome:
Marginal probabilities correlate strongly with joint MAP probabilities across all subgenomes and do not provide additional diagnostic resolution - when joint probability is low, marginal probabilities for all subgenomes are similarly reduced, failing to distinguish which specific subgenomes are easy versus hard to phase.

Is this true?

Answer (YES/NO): NO